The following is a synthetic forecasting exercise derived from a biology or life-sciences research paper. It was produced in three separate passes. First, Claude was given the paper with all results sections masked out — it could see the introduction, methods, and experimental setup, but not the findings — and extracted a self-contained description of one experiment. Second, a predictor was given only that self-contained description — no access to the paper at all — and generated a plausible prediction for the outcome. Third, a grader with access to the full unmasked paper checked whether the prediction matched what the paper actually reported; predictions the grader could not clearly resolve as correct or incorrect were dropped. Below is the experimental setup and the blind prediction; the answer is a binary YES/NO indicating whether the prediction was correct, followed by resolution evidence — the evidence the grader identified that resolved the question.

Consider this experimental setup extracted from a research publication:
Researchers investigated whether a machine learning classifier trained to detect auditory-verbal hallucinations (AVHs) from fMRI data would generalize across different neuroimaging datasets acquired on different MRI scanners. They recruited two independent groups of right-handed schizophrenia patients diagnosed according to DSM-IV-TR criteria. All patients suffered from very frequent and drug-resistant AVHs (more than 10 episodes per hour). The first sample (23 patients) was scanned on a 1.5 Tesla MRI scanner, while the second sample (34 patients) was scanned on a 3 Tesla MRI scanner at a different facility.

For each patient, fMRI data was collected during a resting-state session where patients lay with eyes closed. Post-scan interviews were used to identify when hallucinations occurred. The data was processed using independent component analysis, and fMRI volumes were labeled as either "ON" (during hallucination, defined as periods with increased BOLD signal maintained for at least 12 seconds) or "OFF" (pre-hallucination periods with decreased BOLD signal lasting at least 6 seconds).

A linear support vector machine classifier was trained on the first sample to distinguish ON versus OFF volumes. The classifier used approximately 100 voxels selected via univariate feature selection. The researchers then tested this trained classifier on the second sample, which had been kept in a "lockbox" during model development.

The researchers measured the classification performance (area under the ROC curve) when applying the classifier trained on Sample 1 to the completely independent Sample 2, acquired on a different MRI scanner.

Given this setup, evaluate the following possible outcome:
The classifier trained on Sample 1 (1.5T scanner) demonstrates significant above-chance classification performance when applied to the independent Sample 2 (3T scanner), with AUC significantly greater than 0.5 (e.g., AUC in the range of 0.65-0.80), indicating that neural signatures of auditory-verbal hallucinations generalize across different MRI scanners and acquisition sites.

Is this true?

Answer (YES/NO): NO